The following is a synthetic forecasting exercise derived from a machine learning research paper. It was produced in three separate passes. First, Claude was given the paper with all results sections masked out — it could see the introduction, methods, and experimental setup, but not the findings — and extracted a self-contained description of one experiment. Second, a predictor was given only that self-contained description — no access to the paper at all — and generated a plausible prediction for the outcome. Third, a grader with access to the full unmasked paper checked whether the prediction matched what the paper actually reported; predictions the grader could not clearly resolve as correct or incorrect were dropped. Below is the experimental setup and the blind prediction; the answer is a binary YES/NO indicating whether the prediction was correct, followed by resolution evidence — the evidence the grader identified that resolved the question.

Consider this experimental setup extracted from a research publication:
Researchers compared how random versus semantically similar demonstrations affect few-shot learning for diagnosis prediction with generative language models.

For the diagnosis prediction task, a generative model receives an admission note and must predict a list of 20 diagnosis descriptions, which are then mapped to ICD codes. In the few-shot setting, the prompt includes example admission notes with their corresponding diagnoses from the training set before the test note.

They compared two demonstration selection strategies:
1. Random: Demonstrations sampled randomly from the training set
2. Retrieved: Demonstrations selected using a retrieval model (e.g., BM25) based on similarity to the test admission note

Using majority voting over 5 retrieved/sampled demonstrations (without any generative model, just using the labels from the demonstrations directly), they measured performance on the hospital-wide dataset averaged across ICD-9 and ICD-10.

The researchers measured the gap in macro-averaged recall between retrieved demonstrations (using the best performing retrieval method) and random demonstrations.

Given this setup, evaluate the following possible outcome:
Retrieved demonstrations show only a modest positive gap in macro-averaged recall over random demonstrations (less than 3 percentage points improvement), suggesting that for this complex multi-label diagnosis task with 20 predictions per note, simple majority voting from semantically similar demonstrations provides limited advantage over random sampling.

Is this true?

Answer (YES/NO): NO